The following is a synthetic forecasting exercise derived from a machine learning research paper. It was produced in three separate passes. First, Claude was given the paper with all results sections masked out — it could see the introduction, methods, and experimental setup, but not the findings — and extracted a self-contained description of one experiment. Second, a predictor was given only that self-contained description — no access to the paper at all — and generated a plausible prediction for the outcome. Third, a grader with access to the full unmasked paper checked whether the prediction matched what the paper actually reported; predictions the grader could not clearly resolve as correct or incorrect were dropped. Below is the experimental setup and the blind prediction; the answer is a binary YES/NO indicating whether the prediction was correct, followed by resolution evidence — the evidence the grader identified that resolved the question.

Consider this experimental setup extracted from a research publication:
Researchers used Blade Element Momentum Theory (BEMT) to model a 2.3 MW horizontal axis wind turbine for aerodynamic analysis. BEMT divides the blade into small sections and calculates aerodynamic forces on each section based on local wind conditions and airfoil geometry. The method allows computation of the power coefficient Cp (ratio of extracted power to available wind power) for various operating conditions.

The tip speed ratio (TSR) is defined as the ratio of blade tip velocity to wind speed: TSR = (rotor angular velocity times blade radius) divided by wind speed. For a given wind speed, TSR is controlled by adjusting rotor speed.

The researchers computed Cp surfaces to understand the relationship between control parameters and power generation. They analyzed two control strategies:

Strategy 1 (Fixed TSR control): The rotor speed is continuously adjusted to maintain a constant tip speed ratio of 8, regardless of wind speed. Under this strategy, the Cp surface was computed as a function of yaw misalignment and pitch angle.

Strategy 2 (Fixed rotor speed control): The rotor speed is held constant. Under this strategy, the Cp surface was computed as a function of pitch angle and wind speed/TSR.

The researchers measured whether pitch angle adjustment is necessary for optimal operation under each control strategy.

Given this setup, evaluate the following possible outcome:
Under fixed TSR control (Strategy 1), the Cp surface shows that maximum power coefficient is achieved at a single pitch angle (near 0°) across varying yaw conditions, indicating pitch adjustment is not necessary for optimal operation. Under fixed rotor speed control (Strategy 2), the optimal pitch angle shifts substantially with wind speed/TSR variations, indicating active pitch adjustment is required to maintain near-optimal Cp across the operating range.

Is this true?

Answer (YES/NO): YES